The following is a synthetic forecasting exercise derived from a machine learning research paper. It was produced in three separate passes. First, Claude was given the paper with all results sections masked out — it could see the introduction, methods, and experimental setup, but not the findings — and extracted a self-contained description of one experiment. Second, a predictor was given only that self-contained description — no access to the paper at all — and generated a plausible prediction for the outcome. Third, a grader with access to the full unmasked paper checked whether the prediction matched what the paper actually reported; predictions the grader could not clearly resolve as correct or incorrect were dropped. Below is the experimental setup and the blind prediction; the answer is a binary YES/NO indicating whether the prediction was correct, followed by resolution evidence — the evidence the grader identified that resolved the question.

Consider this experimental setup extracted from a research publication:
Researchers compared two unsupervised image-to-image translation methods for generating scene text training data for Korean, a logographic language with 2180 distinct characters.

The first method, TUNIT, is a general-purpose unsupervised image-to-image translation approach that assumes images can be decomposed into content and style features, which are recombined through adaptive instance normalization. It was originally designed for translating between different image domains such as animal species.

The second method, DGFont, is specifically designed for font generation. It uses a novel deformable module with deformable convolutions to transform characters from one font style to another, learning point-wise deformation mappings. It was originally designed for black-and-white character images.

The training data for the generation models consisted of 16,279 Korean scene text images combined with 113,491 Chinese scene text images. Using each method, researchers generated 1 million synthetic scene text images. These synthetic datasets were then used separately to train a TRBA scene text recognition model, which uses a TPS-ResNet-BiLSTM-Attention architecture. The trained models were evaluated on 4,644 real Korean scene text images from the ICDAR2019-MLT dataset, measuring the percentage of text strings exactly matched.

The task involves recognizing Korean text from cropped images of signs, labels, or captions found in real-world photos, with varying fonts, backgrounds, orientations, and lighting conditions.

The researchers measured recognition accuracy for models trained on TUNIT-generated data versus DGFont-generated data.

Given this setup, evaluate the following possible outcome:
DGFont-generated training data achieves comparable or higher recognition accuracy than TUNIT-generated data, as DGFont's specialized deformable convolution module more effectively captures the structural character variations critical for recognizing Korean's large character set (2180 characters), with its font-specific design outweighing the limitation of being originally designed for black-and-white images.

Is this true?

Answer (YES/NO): YES